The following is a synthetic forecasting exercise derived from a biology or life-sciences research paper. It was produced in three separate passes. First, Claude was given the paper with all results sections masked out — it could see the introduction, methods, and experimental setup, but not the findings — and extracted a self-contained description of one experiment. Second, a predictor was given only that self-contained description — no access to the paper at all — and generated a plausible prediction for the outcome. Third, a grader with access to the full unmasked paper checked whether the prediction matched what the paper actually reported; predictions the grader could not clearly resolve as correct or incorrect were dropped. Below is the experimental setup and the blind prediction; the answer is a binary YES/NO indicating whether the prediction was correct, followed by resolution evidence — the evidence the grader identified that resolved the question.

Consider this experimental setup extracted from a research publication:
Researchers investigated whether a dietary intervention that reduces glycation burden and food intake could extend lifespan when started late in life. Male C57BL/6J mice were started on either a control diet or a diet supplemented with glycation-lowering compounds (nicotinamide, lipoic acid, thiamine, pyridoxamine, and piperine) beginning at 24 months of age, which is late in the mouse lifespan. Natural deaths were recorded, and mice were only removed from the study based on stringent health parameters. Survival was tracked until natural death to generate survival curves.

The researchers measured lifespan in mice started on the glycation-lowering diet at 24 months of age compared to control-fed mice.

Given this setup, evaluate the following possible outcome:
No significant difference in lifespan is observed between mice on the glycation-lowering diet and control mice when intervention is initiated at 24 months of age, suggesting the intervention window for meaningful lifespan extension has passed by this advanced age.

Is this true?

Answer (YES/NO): NO